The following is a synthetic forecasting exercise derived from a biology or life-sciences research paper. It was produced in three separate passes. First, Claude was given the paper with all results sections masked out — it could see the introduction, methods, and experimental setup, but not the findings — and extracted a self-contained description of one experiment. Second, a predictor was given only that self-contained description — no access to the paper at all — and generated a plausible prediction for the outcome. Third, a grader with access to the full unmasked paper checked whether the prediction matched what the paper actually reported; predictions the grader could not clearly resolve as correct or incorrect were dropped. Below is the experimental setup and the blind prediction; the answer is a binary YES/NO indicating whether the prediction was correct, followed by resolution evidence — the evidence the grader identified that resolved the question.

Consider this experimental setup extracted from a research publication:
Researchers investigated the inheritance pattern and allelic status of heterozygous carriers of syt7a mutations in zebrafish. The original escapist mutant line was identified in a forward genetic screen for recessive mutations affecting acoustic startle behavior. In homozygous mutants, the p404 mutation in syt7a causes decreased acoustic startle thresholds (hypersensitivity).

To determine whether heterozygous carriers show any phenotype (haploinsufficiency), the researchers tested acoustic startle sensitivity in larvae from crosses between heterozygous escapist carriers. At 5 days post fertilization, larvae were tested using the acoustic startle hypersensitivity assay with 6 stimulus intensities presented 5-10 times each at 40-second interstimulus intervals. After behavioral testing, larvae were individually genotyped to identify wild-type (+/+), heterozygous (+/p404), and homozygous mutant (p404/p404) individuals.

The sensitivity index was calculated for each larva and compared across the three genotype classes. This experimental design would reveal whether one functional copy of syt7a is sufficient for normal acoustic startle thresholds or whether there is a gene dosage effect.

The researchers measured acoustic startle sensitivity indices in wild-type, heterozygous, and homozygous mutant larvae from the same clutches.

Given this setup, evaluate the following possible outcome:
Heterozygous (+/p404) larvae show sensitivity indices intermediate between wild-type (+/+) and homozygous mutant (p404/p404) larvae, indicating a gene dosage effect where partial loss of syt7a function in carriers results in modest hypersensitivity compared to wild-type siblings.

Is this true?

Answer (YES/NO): NO